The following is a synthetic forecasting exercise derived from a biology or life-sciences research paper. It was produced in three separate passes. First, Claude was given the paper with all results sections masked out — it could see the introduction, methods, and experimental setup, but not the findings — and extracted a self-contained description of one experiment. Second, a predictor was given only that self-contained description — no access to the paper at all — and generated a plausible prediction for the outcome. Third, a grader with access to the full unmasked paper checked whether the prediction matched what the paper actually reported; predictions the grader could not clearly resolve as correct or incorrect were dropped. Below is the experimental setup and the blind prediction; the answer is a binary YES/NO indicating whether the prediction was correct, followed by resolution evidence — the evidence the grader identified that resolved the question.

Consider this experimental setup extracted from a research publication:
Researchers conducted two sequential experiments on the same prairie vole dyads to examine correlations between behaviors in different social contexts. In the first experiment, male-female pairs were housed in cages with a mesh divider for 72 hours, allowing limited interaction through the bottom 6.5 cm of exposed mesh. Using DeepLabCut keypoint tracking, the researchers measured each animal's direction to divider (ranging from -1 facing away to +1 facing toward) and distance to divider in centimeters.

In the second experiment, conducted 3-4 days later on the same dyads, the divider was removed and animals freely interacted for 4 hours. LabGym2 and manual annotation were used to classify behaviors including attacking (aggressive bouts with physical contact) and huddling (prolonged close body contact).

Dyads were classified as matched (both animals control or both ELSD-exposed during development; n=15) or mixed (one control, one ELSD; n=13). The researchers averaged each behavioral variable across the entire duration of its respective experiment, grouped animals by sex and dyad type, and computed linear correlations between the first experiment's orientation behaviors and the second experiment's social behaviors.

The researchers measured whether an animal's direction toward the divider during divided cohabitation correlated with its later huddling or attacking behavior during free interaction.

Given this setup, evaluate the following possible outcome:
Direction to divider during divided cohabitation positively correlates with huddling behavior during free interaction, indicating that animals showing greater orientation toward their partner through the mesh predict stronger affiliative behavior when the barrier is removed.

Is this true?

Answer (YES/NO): NO